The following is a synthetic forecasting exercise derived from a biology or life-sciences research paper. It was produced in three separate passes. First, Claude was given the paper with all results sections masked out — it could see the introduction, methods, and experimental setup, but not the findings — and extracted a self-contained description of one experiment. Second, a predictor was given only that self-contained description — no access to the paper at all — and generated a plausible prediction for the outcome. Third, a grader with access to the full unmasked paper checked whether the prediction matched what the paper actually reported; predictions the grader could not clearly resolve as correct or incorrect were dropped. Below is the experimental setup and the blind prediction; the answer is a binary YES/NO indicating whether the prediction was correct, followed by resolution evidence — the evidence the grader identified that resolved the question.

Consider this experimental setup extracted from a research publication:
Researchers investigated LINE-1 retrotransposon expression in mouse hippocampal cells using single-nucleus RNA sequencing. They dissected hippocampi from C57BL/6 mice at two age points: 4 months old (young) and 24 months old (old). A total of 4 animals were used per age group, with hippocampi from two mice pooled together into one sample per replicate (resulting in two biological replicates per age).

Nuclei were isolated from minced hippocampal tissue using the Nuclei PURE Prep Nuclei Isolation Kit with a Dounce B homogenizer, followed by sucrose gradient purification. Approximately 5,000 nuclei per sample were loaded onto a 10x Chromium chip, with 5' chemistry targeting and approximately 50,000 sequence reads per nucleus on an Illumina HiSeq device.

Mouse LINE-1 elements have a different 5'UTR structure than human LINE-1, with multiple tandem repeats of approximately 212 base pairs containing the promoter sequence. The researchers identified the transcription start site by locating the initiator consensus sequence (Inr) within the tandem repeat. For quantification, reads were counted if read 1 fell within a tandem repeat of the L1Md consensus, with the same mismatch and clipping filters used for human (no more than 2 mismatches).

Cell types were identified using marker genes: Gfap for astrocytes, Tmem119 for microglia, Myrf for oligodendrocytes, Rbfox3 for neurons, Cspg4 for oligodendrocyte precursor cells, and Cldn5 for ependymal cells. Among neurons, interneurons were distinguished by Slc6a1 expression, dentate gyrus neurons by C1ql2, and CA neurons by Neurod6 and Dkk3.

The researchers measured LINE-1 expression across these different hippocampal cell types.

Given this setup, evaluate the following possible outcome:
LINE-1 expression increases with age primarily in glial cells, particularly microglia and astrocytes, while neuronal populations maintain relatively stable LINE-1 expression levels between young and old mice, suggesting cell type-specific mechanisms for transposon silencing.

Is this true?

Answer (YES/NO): NO